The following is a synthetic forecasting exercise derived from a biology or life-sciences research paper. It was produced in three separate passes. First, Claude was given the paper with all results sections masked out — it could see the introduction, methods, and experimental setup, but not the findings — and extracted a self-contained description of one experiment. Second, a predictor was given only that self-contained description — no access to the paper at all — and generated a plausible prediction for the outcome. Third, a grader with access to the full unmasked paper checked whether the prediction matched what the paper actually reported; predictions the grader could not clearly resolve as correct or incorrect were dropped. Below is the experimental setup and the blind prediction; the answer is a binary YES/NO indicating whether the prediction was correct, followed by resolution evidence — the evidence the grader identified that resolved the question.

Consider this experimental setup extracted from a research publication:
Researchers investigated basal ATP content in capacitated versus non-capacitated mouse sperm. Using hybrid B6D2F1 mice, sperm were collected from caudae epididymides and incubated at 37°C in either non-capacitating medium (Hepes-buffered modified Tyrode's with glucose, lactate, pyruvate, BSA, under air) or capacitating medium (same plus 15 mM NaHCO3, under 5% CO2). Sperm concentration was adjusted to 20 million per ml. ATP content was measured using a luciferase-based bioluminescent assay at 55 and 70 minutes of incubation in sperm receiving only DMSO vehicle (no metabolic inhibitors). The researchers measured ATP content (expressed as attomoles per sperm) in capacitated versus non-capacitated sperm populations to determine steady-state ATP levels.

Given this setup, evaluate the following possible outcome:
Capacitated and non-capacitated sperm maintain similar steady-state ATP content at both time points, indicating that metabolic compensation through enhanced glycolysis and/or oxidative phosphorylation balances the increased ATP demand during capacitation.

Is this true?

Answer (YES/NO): YES